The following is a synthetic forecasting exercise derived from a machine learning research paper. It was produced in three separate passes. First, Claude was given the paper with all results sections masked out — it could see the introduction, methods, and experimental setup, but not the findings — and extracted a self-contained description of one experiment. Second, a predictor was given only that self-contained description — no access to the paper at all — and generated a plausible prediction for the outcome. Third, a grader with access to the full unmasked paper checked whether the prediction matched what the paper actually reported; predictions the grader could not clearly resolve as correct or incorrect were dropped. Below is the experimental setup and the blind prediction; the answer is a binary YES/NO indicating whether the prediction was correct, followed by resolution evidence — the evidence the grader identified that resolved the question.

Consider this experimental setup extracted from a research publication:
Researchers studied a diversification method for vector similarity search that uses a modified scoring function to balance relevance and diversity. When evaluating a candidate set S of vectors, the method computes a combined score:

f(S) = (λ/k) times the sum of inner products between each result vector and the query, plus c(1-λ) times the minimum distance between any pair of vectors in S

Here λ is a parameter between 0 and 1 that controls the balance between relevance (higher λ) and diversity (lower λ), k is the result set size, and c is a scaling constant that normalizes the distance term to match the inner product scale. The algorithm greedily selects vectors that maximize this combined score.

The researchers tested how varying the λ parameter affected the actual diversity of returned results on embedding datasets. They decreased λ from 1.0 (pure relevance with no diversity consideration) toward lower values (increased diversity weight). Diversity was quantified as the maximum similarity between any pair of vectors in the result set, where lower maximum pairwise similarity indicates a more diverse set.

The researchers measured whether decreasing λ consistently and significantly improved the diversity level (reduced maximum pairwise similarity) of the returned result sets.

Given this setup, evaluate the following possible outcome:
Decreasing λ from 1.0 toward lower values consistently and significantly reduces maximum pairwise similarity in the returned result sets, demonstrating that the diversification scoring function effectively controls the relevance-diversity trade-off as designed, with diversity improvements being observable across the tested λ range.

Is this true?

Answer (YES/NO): NO